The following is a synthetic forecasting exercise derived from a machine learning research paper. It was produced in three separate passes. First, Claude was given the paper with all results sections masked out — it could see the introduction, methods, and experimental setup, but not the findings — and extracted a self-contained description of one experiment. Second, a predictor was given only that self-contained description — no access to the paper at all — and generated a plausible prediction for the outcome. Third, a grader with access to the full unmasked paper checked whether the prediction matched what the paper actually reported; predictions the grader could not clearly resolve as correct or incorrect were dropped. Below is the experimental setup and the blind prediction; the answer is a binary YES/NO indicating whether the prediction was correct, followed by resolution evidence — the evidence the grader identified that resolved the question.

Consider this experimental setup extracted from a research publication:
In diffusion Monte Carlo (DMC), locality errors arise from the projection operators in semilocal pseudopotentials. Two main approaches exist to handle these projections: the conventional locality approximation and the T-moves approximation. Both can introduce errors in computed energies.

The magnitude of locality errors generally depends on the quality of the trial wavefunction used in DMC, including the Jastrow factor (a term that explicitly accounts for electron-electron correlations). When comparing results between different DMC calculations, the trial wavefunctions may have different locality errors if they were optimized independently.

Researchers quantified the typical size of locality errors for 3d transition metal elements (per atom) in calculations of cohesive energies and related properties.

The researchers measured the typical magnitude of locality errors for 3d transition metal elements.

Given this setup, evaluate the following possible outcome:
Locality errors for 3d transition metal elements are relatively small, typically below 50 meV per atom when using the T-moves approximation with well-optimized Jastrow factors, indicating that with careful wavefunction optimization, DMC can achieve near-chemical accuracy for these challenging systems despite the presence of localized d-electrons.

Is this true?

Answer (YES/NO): NO